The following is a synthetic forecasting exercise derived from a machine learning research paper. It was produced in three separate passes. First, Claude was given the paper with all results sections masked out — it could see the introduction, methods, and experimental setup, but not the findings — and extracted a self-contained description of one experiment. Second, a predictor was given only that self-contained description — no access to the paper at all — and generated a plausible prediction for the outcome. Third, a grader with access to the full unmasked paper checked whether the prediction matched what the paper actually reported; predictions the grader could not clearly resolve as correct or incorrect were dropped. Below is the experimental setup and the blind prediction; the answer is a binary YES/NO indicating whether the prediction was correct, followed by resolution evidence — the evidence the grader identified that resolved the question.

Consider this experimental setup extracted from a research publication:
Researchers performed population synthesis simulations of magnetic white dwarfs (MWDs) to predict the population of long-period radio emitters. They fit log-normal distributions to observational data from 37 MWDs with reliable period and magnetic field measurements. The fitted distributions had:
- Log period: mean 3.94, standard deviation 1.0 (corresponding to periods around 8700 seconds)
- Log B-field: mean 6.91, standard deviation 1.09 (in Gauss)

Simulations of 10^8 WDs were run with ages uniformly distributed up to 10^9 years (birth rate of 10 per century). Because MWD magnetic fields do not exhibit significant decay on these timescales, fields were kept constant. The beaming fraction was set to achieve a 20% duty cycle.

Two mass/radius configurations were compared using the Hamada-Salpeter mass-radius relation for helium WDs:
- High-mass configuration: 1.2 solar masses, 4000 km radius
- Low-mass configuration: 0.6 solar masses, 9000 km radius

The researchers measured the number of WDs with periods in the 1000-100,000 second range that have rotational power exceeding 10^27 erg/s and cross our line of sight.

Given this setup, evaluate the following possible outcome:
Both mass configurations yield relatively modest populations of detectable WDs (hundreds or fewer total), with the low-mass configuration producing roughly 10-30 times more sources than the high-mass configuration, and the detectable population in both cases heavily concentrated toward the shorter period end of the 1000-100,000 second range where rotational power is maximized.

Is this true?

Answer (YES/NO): NO